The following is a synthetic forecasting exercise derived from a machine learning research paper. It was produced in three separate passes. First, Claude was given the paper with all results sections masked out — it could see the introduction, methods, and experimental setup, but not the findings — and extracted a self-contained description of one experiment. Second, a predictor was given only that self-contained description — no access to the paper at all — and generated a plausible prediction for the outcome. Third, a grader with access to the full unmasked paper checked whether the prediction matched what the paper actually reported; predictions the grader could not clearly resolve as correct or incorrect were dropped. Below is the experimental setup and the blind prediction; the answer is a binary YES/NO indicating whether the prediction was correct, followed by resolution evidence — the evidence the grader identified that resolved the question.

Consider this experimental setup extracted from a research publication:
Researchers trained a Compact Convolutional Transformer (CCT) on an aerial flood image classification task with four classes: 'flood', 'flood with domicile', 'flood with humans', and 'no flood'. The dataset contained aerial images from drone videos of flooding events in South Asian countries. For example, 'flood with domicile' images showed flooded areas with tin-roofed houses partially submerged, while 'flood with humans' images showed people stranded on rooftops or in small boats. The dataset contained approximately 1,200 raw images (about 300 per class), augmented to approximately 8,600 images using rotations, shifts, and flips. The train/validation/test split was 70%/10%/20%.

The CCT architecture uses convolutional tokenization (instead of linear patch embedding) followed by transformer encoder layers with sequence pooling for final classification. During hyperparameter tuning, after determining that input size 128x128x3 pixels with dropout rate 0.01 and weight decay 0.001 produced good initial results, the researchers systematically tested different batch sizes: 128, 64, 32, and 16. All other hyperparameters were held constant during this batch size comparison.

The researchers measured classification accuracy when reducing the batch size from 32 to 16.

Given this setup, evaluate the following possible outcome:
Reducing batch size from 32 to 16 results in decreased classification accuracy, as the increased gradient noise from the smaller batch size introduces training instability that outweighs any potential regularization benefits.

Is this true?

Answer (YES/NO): YES